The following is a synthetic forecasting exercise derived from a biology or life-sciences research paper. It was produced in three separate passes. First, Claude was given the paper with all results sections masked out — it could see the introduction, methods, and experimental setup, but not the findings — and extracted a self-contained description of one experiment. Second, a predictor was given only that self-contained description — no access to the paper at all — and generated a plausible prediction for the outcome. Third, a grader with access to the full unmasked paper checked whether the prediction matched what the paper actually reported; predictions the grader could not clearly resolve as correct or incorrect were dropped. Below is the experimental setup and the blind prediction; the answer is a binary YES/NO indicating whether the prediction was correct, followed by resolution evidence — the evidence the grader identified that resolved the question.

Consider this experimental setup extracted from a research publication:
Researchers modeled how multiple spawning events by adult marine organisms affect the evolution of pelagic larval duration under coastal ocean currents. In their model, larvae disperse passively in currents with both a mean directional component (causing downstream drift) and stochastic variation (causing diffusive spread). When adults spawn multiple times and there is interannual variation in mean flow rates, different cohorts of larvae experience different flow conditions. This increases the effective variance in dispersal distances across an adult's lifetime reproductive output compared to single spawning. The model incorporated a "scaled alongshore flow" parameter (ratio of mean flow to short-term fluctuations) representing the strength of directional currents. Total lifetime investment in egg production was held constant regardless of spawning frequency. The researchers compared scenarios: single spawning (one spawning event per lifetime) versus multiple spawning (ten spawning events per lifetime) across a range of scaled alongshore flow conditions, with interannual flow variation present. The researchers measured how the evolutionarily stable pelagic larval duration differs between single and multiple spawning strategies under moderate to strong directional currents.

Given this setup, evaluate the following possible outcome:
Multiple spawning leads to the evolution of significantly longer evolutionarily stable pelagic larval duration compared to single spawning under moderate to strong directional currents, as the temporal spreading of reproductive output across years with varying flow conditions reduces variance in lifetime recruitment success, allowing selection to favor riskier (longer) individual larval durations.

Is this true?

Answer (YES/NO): YES